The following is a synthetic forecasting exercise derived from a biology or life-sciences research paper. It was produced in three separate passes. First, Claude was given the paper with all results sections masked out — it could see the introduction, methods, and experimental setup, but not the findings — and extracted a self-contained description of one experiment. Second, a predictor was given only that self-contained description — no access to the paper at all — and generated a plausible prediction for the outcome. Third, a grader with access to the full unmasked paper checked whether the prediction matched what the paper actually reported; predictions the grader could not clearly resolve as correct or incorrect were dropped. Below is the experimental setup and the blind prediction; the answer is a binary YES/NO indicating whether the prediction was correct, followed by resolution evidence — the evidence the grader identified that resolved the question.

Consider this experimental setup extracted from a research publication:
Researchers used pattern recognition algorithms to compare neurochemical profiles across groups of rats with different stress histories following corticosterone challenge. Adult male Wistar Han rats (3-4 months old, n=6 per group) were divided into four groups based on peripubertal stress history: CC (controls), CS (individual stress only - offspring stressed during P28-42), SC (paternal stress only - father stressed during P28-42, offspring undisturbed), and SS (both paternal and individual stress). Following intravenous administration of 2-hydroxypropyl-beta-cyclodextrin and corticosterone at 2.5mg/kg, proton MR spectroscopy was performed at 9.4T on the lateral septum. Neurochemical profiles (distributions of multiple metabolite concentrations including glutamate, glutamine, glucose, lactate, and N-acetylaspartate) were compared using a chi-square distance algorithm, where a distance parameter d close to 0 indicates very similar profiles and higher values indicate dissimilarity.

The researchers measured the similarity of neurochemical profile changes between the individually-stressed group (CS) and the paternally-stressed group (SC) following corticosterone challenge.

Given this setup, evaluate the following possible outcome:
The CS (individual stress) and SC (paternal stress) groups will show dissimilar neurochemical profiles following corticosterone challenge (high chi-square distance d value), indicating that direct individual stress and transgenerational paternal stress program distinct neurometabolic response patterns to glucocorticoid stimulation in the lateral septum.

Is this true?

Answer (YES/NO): YES